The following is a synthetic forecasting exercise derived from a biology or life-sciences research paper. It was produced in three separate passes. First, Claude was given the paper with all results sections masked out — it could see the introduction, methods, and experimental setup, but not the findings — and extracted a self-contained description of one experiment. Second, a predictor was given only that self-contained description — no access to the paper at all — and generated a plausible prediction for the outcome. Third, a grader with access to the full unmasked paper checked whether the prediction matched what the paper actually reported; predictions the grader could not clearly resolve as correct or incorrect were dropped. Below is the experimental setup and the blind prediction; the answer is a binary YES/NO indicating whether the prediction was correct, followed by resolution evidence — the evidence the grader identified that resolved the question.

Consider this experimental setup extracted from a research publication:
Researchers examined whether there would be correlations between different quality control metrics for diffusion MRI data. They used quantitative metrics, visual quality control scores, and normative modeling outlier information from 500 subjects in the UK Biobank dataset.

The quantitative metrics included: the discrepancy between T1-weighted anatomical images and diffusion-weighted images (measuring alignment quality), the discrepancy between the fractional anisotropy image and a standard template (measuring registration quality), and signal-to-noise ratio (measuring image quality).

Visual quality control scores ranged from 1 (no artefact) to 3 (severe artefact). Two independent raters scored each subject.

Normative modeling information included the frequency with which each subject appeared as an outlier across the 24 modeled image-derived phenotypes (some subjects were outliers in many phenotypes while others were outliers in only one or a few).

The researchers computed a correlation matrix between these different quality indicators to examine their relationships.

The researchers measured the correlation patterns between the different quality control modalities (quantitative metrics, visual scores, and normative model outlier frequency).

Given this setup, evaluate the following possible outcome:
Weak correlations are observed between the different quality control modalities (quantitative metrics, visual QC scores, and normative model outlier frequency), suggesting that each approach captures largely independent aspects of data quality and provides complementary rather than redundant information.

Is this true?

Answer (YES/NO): NO